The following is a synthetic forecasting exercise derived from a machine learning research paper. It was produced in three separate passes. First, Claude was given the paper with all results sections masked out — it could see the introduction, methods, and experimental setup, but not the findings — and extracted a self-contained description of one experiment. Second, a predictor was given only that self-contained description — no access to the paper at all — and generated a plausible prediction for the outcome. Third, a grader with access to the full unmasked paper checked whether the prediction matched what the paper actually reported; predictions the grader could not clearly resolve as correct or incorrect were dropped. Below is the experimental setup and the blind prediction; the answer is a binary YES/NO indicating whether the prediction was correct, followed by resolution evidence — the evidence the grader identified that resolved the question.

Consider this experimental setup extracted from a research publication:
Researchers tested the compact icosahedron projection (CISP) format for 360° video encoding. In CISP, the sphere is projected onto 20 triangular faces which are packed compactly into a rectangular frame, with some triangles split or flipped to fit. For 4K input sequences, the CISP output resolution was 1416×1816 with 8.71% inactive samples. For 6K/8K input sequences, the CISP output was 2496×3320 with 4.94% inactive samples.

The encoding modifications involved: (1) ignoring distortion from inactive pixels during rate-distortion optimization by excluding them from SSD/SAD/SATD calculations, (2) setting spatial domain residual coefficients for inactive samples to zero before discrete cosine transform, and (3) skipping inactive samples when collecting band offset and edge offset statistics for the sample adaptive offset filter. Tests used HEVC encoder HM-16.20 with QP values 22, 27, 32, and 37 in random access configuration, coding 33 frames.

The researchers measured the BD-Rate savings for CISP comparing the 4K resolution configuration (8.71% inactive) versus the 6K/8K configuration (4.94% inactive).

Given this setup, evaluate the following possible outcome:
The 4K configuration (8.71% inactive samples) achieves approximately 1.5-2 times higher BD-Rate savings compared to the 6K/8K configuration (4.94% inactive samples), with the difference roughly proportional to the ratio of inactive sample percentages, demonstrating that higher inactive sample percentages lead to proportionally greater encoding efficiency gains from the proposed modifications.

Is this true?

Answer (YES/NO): NO